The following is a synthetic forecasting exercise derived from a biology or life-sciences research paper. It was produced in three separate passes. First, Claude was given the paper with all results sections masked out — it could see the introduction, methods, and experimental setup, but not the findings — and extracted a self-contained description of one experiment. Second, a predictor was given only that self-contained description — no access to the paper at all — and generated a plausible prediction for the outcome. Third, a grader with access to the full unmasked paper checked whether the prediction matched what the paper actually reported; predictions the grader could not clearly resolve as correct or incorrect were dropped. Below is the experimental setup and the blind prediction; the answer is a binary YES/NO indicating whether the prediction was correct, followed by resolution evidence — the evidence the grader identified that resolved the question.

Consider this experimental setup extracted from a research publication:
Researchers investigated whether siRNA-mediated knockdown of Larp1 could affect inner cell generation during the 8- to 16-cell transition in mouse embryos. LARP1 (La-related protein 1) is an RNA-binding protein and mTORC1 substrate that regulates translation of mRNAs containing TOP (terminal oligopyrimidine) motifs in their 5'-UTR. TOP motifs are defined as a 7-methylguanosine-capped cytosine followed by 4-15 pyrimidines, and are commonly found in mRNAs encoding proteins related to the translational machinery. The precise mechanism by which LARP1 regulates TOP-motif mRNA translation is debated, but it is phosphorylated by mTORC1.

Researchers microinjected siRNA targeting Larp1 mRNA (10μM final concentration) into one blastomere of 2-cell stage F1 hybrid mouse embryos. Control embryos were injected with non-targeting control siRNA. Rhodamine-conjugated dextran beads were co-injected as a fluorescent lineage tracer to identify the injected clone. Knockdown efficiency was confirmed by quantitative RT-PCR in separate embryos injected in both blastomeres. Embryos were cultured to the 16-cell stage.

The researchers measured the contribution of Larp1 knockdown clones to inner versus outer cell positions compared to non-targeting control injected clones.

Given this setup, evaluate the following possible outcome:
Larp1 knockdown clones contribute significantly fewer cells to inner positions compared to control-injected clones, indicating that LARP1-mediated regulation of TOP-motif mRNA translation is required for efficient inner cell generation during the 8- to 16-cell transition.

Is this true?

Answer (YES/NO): YES